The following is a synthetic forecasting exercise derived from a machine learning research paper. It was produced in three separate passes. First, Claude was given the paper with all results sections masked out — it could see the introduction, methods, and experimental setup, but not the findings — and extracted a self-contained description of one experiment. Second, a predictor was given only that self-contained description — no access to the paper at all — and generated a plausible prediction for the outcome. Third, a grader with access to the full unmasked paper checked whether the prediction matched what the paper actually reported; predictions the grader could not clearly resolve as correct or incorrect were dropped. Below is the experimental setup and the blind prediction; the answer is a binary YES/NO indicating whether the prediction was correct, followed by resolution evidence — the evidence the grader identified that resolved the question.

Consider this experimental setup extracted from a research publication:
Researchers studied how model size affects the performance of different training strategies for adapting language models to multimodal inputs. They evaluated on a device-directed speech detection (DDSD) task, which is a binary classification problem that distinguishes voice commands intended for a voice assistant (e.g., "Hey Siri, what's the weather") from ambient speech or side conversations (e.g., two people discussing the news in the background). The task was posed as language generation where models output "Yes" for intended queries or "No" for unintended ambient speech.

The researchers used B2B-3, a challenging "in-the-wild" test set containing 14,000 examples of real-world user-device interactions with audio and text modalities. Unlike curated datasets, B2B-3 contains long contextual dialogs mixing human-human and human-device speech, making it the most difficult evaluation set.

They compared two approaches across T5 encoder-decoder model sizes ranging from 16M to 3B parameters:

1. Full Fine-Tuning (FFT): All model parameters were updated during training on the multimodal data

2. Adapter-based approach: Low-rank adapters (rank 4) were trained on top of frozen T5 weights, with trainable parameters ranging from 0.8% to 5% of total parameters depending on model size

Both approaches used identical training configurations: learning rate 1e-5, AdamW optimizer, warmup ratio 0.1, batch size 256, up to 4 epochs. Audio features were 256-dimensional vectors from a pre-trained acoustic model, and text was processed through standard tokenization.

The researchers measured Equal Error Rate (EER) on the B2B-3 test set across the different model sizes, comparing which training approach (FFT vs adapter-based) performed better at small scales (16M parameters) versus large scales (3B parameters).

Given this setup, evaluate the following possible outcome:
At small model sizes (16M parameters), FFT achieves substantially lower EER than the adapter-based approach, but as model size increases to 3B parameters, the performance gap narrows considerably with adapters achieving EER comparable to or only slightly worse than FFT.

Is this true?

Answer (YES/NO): NO